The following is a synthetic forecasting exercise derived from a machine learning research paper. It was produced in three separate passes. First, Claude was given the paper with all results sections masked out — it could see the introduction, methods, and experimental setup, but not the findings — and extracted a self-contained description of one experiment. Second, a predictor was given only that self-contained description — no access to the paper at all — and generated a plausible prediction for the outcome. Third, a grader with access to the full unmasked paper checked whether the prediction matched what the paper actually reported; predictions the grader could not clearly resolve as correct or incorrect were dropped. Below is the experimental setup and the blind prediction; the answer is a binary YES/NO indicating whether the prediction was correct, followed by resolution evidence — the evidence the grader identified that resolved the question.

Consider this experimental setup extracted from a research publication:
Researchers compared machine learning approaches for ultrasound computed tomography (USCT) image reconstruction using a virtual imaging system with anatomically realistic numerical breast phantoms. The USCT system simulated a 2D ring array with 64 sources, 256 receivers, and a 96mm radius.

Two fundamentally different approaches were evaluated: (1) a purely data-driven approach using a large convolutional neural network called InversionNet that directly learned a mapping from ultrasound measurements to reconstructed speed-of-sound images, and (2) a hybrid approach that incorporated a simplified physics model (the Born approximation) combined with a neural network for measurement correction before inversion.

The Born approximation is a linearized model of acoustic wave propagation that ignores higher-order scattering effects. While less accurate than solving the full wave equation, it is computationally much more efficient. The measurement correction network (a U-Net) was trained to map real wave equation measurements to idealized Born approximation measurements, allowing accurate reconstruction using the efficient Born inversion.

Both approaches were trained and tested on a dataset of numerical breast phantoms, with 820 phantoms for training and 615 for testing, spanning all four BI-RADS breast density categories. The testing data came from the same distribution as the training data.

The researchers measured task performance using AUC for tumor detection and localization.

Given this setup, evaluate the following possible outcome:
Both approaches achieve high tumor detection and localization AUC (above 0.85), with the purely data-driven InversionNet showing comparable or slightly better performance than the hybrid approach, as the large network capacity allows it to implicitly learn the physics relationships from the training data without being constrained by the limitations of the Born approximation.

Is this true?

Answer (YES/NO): NO